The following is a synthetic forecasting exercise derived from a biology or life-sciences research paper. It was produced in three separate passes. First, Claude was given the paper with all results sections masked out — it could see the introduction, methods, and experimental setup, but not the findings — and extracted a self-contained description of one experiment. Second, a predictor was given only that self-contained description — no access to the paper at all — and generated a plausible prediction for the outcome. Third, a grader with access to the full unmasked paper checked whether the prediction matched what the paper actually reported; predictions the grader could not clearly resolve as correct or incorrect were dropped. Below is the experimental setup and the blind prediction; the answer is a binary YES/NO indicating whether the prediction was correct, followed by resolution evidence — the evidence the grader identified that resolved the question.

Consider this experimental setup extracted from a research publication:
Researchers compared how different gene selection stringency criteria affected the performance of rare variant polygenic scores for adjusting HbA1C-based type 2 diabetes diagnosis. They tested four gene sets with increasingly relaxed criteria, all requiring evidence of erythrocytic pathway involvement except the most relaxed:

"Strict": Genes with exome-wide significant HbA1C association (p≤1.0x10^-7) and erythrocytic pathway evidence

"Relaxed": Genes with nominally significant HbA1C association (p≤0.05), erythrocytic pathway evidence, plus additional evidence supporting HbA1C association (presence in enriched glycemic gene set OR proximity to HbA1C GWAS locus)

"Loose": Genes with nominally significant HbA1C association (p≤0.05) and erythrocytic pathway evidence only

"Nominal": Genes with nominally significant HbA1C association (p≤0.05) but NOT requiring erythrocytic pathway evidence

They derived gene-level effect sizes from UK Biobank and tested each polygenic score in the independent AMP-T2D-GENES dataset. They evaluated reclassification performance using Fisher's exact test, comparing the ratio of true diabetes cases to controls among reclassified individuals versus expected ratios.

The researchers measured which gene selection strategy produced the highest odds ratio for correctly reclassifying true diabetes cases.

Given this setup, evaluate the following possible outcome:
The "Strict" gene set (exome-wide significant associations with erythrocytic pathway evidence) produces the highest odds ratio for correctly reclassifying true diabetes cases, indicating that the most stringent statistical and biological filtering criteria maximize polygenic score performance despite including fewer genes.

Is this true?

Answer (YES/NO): NO